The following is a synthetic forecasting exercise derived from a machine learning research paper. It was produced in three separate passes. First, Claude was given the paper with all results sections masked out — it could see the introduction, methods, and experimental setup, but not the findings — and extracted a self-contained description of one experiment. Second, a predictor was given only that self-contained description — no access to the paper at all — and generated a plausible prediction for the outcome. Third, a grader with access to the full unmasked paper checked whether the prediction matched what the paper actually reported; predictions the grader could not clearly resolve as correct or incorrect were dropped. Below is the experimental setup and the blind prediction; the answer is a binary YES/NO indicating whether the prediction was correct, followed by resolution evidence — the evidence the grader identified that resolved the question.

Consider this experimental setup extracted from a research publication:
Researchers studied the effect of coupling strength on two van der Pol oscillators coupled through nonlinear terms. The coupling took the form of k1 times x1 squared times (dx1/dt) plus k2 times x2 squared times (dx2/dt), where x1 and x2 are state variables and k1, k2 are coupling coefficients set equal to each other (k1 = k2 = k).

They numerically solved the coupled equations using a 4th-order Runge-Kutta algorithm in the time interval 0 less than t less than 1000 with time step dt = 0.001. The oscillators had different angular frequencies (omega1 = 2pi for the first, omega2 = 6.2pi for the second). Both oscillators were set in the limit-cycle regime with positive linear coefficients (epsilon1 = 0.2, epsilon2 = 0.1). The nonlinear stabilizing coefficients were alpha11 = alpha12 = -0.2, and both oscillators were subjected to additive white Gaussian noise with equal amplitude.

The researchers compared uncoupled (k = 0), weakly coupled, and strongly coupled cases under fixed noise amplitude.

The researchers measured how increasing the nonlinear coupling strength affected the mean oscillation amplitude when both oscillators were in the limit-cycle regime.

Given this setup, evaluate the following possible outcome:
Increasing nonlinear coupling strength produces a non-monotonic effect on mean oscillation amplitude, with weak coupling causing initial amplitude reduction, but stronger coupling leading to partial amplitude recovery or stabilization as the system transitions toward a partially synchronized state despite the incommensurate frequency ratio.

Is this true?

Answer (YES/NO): NO